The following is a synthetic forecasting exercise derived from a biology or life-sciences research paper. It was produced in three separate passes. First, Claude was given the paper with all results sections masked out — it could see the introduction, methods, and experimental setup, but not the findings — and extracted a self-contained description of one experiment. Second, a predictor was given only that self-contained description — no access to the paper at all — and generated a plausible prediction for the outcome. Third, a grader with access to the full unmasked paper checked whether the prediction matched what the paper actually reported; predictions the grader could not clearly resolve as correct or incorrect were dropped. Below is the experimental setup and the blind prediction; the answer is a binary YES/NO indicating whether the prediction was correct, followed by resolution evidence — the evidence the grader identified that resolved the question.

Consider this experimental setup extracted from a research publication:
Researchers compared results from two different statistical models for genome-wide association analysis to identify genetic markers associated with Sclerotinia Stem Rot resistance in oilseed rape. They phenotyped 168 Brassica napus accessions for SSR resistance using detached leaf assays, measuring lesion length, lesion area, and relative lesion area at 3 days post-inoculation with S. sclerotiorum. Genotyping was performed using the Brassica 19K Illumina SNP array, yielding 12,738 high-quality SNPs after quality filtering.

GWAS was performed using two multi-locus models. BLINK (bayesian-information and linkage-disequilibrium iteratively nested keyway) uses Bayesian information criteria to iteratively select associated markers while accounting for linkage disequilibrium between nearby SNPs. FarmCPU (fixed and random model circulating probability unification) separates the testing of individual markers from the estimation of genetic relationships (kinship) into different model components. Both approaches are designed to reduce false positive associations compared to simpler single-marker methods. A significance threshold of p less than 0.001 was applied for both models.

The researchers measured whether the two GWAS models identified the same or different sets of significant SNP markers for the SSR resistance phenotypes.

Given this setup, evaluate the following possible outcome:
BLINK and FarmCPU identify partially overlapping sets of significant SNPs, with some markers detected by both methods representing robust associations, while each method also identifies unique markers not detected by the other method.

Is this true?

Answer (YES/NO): NO